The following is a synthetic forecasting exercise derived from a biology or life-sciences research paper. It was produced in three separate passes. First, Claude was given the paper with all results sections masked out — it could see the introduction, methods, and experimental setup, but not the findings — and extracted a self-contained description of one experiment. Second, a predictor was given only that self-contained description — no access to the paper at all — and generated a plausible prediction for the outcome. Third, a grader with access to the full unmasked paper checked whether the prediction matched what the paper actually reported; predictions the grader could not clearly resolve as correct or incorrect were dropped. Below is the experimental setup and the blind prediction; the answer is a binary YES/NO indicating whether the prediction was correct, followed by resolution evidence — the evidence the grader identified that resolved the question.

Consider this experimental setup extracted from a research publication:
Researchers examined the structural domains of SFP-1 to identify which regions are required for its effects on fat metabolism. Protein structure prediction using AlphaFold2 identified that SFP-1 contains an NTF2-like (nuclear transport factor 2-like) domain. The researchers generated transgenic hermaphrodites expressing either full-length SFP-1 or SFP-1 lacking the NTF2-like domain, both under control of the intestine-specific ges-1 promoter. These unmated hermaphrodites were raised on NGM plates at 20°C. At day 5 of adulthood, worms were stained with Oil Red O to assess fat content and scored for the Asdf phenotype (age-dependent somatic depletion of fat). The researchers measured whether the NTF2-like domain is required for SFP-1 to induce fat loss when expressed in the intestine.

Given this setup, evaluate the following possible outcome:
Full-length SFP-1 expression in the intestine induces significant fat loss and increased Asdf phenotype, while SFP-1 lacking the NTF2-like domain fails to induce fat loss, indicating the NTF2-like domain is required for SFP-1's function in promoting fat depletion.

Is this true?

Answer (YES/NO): YES